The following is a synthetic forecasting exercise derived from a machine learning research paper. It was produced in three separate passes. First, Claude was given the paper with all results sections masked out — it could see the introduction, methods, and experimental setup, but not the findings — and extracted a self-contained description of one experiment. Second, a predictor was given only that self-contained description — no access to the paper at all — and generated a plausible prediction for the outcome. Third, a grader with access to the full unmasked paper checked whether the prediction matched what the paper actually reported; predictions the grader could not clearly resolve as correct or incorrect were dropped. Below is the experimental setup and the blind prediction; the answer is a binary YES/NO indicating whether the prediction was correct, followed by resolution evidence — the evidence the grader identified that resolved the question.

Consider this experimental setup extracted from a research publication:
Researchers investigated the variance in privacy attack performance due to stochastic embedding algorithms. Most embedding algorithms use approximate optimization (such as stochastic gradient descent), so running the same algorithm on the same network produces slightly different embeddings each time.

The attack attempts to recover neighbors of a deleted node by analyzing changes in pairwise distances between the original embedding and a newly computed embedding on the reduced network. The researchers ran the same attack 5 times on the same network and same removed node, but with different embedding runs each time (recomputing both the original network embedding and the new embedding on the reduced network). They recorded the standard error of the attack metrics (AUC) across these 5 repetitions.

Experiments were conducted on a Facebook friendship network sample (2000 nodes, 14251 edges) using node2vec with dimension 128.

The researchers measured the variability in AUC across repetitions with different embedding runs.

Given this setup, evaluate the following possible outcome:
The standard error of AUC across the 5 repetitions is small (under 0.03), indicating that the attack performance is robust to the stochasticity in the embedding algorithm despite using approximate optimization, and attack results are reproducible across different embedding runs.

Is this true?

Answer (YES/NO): YES